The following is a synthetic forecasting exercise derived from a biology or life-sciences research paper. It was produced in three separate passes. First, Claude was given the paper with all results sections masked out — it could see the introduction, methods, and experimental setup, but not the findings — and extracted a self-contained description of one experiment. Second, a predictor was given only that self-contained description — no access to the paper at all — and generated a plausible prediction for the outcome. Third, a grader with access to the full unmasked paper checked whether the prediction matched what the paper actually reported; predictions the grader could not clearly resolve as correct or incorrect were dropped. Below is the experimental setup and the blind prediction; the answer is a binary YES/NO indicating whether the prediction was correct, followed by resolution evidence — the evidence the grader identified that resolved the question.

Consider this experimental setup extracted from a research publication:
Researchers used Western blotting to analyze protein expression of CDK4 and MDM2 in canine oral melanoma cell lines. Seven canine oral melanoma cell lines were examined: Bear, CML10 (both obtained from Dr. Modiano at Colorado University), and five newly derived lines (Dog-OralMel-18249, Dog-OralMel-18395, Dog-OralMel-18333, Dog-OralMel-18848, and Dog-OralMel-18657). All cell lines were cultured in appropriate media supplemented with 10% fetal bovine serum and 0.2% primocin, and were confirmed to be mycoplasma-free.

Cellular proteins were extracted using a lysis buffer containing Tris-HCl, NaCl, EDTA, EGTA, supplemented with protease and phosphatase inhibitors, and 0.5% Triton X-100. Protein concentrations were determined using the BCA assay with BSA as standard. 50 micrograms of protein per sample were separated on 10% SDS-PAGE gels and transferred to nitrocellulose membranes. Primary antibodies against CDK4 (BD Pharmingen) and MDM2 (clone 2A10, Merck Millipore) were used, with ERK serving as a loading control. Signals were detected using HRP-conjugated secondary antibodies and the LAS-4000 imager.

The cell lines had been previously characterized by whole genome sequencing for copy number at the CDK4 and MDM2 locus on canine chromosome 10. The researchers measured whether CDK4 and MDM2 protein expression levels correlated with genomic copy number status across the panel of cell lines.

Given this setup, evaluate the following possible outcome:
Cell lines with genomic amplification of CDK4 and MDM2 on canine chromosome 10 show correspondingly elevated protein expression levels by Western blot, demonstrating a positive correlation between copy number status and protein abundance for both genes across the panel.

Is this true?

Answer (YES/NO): YES